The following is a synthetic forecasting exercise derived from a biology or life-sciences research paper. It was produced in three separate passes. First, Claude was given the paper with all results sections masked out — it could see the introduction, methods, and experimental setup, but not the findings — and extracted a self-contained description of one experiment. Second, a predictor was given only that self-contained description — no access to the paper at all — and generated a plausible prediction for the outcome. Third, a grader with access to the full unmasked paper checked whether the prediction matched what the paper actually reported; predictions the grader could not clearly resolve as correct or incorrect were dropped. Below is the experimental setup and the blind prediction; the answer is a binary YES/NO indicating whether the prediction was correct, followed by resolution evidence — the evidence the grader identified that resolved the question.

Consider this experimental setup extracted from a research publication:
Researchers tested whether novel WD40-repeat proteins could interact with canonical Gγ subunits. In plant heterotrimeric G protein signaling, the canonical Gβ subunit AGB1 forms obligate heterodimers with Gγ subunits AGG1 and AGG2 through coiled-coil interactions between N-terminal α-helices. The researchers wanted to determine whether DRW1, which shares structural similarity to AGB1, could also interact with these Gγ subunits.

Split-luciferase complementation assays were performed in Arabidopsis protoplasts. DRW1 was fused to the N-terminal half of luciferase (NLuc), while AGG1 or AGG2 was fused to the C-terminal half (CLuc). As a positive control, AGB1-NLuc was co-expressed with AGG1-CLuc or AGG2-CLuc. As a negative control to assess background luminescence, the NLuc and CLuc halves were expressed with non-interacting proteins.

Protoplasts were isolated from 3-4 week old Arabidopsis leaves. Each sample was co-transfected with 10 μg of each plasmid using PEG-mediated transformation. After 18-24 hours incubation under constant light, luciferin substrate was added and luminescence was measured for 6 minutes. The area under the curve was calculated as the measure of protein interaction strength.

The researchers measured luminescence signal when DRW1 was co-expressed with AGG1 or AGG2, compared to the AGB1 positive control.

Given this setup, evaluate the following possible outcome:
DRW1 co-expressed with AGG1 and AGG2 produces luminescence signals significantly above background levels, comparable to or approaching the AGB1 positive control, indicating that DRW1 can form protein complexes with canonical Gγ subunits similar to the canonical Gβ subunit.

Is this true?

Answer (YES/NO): NO